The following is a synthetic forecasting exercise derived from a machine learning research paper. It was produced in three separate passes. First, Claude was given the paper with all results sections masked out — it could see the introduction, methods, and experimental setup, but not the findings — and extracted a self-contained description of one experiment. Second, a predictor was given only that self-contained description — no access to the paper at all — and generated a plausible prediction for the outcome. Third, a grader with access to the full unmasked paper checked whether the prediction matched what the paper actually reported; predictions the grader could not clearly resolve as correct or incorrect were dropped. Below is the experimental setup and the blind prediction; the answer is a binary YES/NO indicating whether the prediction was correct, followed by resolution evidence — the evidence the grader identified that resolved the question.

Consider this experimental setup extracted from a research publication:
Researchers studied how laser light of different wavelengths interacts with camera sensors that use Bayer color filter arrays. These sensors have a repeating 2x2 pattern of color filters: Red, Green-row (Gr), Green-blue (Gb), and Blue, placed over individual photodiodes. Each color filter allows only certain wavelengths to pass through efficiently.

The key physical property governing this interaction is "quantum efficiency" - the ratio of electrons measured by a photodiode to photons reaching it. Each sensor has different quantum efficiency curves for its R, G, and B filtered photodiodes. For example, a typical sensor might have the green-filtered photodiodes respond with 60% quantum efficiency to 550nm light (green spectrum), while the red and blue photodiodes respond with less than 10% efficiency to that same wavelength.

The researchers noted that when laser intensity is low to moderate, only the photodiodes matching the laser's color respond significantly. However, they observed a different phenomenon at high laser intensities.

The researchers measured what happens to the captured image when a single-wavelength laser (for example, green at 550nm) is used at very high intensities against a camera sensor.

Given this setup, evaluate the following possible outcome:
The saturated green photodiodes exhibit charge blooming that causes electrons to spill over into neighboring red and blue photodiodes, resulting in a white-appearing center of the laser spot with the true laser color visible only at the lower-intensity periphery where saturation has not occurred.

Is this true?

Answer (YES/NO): NO